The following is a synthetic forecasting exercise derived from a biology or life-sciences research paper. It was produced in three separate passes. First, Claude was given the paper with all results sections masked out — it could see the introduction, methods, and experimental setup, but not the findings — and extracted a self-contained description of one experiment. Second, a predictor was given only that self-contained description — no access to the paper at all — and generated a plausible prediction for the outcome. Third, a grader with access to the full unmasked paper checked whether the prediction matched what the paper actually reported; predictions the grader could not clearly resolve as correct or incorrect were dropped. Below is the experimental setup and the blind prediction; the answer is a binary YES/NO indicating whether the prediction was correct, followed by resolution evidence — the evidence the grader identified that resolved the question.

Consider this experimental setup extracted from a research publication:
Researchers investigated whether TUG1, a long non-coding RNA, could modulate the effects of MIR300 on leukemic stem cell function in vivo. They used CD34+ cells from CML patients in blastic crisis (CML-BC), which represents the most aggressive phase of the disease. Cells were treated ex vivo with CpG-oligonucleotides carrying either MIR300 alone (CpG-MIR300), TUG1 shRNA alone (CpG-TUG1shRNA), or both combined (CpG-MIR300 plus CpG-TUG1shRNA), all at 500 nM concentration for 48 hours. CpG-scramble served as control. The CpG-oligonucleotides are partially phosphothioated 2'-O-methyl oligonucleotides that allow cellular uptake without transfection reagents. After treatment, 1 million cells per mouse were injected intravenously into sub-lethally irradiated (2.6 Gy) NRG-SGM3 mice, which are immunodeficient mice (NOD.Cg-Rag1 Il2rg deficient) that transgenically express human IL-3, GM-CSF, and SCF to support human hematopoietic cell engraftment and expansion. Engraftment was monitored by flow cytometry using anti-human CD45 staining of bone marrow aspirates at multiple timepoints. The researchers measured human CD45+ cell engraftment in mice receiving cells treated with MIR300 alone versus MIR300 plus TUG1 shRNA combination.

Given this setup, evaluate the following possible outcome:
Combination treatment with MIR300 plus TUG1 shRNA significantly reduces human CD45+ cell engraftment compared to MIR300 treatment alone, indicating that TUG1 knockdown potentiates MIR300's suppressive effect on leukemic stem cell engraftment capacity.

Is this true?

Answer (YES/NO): YES